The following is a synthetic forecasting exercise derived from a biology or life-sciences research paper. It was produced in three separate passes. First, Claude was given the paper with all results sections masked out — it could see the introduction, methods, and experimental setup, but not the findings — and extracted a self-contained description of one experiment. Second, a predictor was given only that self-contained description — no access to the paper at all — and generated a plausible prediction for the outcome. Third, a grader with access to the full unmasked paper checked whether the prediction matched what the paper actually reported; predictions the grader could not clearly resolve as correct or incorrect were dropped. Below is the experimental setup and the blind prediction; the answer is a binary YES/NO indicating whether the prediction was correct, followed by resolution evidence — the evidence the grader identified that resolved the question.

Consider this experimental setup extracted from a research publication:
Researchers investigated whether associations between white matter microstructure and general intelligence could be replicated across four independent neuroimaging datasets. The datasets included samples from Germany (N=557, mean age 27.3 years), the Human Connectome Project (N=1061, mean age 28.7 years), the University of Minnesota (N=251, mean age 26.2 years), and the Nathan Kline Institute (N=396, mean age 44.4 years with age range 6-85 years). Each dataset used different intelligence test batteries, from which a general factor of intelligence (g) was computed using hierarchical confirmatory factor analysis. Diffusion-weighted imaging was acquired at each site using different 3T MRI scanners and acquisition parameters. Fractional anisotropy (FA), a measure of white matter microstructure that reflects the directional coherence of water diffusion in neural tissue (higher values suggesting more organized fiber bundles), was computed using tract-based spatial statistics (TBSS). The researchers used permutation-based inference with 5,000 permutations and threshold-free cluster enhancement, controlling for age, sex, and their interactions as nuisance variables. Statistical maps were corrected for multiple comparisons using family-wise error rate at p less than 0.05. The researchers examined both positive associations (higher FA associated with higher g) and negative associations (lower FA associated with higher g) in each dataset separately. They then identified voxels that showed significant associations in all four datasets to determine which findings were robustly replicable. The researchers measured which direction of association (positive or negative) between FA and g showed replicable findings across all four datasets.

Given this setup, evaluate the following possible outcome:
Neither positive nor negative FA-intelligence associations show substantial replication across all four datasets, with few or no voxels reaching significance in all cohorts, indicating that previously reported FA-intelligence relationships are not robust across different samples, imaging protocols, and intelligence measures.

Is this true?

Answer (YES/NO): NO